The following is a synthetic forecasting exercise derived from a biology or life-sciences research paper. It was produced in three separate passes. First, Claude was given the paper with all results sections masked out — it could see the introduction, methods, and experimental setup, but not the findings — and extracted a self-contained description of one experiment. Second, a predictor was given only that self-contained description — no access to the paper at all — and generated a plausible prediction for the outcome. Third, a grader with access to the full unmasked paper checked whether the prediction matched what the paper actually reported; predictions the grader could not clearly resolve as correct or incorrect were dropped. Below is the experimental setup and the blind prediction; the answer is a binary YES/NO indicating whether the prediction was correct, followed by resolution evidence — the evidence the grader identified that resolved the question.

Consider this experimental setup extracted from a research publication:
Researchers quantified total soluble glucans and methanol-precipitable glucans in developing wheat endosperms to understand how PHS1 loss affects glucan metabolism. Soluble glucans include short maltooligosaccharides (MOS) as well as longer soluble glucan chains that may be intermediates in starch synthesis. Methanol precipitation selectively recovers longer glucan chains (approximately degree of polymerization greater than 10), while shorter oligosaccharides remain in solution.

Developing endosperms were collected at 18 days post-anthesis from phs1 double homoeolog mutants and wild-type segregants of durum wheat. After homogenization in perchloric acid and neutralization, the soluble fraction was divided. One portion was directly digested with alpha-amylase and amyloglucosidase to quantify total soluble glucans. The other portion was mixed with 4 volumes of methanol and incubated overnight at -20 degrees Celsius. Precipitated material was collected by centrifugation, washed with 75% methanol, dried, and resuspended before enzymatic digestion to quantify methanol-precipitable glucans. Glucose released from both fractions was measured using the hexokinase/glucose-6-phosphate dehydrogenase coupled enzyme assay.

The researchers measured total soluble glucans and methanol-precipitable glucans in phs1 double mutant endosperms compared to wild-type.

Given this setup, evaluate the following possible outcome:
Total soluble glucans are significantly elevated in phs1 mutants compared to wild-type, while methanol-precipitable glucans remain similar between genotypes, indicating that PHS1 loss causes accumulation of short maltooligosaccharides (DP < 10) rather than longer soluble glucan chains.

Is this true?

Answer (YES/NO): NO